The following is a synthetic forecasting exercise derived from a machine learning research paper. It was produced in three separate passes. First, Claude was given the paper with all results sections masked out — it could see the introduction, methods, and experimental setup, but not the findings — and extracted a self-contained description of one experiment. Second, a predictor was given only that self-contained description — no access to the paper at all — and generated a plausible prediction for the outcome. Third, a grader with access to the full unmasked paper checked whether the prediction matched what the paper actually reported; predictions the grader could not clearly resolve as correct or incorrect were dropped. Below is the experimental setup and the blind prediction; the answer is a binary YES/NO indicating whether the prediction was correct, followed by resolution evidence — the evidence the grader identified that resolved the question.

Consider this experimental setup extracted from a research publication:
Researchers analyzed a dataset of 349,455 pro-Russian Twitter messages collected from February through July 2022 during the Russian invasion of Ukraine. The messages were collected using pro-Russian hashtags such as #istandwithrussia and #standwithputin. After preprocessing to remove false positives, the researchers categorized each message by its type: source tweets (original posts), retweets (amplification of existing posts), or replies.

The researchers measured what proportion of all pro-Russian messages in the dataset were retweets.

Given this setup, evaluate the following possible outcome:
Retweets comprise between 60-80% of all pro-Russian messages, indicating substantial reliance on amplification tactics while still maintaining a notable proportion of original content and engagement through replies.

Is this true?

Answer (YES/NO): YES